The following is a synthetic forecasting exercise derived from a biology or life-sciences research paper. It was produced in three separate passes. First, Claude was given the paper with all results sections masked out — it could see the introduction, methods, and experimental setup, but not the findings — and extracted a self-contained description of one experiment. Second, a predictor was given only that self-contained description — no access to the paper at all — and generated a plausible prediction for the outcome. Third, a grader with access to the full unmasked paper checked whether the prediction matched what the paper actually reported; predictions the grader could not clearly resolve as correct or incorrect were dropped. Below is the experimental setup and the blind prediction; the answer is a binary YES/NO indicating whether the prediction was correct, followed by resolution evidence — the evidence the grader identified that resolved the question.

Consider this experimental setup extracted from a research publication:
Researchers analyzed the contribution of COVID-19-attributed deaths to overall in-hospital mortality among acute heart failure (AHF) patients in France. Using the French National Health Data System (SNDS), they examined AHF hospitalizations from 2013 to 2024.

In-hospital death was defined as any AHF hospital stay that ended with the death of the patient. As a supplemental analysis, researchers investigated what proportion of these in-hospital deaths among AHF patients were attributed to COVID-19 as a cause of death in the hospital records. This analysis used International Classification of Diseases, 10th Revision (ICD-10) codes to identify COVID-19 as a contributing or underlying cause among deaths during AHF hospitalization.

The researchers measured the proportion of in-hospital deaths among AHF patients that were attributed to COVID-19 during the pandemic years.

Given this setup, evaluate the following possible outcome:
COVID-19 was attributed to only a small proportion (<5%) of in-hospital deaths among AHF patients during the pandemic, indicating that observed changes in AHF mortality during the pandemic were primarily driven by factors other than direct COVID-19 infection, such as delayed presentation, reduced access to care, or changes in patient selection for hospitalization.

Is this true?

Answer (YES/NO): YES